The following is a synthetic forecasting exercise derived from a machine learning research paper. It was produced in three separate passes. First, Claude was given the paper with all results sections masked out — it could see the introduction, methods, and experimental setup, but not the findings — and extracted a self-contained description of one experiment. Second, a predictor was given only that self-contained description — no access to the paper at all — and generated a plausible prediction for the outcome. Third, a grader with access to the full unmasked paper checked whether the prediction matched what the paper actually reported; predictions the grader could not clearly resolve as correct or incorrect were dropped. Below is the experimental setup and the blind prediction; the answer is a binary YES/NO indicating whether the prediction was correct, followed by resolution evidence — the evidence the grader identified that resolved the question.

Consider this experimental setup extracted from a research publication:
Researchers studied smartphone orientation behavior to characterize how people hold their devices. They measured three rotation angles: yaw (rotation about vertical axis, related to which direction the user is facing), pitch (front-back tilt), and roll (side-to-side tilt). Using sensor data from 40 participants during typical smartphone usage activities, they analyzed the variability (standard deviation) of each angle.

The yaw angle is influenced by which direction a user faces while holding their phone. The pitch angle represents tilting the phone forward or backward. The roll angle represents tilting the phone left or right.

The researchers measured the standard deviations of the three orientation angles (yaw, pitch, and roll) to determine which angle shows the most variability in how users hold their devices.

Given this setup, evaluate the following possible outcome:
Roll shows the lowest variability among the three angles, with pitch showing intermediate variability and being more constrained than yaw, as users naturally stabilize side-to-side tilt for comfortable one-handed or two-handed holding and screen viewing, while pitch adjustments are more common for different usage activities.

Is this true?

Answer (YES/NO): YES